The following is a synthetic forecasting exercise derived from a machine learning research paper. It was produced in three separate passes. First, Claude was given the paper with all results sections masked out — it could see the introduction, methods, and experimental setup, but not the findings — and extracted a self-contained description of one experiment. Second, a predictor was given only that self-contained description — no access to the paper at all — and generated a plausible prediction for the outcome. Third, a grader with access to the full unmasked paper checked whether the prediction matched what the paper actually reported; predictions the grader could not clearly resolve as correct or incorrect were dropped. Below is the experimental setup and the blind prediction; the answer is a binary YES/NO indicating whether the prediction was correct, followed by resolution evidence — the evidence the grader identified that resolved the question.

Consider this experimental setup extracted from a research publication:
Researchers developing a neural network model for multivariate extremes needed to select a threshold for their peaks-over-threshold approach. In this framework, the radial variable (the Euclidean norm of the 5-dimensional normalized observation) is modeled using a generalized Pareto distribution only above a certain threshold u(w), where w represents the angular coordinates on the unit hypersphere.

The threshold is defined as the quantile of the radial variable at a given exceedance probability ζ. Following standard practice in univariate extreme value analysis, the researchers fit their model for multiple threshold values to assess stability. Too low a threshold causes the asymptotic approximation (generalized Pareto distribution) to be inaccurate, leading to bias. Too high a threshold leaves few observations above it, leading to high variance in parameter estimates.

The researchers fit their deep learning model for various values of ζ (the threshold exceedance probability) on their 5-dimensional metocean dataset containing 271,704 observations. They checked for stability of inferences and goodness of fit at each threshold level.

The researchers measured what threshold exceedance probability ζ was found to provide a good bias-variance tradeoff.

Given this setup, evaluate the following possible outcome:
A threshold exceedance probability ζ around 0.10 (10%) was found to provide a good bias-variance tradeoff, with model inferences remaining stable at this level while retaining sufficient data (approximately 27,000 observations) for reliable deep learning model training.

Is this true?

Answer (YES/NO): YES